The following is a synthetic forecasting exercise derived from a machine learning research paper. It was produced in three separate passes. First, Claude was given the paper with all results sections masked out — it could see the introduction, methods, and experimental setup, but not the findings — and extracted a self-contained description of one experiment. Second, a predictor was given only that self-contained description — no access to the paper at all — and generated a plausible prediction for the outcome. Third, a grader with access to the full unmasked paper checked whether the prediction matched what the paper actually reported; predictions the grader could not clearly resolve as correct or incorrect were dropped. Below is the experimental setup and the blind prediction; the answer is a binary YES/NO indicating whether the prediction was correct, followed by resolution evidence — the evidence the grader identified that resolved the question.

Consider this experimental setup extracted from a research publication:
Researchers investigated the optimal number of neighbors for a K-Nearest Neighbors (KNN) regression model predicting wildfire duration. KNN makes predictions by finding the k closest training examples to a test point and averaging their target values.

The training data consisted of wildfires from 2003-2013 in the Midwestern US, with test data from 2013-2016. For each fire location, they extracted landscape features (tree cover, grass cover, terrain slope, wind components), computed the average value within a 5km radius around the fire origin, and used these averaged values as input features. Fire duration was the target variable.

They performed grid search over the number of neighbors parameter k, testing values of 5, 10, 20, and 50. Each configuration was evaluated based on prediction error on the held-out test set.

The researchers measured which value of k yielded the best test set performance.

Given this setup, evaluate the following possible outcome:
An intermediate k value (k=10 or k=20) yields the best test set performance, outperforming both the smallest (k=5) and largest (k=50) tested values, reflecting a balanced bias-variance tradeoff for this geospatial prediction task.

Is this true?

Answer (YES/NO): YES